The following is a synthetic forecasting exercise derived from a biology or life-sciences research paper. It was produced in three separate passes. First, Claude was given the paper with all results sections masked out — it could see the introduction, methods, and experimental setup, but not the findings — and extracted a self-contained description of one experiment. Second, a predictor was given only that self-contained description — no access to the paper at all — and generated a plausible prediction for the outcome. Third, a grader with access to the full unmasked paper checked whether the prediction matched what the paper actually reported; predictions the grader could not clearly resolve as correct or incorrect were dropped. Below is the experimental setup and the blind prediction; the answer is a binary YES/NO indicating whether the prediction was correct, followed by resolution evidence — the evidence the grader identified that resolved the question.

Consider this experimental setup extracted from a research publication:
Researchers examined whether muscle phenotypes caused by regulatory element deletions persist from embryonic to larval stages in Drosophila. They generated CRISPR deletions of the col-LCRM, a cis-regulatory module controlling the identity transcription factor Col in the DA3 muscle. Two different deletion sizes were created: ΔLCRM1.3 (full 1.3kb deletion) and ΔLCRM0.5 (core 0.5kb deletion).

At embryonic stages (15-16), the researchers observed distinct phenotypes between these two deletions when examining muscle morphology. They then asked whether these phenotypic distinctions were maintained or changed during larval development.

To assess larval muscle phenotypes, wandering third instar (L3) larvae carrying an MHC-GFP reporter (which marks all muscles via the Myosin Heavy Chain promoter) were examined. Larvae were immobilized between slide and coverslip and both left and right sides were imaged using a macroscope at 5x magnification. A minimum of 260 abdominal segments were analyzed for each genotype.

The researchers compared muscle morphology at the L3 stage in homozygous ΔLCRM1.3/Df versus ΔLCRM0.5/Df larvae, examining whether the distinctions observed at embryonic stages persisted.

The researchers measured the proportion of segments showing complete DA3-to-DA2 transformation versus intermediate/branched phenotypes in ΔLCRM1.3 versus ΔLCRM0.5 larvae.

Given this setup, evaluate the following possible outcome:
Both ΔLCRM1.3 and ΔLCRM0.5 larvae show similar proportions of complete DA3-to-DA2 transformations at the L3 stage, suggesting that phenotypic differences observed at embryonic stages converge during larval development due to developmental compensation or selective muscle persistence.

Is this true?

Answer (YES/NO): NO